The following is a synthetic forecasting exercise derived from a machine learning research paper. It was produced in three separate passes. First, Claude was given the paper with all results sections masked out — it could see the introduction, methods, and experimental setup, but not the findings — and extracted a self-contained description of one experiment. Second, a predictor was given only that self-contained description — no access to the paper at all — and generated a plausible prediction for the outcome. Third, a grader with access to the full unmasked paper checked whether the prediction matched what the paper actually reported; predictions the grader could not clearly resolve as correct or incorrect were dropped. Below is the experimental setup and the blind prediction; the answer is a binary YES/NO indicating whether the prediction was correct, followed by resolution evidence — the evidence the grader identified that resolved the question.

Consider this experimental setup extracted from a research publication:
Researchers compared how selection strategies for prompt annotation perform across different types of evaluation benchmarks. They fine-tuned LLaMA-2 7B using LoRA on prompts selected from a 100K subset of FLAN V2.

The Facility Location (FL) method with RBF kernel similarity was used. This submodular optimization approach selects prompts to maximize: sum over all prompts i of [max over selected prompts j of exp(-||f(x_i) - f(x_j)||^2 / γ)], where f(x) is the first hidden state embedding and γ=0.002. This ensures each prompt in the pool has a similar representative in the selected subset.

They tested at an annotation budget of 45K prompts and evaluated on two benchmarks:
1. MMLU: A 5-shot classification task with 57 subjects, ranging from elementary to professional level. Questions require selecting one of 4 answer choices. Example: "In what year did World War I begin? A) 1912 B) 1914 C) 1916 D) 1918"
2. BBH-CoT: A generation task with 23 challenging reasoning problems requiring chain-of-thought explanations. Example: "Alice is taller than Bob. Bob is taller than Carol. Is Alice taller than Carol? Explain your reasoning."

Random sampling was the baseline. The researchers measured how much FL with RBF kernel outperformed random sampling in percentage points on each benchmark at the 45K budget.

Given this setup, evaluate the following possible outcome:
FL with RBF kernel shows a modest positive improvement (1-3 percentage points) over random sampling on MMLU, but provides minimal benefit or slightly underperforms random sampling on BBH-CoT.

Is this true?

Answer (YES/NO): NO